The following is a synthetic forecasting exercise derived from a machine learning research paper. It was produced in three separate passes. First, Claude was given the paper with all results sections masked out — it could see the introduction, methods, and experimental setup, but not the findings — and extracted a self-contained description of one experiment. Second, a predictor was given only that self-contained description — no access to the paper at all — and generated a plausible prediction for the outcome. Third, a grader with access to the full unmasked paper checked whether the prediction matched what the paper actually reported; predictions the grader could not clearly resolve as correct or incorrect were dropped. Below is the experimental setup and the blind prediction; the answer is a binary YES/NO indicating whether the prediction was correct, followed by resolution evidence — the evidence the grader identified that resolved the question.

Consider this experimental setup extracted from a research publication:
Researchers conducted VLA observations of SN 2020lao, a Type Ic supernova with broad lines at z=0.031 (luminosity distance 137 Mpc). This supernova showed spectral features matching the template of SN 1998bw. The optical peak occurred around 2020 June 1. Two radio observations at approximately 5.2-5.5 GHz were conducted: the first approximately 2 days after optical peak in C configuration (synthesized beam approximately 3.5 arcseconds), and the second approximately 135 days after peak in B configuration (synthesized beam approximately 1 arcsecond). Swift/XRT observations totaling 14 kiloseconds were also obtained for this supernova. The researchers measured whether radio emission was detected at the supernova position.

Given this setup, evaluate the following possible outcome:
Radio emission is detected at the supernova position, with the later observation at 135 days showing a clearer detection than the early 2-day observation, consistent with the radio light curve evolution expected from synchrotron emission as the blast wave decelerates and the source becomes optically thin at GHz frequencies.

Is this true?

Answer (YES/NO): NO